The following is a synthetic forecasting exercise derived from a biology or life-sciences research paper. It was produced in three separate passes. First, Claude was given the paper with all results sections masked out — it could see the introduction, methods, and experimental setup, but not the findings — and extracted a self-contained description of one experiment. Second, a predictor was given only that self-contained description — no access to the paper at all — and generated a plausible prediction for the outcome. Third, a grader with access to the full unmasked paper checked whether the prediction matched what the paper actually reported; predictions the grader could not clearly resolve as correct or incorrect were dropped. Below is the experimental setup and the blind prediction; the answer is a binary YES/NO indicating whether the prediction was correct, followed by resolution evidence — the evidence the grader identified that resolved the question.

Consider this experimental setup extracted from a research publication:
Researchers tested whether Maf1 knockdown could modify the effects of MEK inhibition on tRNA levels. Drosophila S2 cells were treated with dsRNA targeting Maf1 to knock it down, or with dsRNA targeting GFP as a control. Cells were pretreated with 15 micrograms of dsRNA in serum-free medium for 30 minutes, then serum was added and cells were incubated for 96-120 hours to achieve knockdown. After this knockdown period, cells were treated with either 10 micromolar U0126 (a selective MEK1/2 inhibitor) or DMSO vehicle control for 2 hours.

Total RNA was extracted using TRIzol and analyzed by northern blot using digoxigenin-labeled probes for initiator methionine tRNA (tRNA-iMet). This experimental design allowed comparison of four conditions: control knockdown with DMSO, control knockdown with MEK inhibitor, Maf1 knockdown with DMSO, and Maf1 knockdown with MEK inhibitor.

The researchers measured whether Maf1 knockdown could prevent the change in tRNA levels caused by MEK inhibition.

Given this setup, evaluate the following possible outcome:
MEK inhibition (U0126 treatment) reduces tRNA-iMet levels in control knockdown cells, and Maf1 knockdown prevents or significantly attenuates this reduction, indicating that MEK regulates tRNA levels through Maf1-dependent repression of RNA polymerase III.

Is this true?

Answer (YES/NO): YES